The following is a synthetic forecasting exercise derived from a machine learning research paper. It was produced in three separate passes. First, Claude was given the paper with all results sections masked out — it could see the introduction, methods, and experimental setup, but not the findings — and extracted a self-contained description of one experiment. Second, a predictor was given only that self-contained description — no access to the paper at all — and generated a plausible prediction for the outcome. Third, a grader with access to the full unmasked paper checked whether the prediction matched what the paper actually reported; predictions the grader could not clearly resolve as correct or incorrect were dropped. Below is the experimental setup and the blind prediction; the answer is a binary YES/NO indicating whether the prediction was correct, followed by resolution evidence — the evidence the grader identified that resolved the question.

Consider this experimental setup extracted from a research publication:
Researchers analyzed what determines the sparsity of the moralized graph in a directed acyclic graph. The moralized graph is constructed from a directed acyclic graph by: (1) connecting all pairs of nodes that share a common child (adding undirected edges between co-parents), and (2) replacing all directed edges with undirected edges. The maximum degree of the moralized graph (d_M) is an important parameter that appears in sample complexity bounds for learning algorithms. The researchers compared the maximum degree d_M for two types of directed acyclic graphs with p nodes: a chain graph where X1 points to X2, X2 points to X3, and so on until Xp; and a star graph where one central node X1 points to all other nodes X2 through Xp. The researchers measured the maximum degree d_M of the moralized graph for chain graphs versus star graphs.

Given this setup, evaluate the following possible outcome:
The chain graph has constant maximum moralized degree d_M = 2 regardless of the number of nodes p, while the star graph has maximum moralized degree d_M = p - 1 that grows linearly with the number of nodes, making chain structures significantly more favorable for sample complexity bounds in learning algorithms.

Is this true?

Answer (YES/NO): YES